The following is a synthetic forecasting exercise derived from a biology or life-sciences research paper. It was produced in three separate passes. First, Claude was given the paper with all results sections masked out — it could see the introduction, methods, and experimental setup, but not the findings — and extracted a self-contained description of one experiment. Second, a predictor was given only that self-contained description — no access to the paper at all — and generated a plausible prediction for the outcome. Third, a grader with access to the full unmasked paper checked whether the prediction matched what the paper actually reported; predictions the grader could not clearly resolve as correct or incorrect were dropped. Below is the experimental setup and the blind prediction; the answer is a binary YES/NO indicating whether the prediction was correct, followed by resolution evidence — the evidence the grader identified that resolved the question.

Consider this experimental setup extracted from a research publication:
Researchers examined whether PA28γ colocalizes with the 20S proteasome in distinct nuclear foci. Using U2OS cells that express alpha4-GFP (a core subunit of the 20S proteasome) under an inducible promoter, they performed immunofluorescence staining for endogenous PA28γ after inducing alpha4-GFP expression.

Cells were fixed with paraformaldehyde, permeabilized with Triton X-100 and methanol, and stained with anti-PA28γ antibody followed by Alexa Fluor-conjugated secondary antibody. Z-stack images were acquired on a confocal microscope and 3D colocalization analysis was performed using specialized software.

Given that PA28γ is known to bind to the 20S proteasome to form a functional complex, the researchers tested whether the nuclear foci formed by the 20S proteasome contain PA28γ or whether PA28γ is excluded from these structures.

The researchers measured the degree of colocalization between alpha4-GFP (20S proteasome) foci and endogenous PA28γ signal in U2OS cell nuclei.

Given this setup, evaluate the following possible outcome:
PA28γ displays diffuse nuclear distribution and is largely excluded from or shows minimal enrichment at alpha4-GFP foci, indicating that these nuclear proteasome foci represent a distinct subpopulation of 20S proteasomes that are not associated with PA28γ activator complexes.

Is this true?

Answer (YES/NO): NO